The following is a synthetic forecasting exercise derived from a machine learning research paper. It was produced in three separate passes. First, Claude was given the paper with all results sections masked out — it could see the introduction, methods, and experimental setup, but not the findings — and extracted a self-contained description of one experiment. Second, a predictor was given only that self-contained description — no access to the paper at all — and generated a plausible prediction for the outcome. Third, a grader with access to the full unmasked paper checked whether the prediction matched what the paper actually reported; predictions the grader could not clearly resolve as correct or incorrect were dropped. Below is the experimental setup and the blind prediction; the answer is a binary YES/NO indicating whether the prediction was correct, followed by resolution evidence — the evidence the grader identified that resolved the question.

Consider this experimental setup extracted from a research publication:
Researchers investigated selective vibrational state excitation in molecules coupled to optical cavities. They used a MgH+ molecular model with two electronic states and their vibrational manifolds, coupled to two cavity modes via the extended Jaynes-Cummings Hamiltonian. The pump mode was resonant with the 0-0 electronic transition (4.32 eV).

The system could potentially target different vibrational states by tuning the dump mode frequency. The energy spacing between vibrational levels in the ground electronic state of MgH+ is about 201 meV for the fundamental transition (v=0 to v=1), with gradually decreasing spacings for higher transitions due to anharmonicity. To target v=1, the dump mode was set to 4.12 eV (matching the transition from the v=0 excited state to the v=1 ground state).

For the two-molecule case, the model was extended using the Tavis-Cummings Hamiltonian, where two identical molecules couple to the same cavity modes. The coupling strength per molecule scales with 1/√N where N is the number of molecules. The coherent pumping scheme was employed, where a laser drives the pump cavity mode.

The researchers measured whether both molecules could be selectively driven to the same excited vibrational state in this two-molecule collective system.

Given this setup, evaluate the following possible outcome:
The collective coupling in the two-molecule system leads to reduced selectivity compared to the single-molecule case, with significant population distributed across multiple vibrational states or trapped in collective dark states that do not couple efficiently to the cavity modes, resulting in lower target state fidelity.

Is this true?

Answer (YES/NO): NO